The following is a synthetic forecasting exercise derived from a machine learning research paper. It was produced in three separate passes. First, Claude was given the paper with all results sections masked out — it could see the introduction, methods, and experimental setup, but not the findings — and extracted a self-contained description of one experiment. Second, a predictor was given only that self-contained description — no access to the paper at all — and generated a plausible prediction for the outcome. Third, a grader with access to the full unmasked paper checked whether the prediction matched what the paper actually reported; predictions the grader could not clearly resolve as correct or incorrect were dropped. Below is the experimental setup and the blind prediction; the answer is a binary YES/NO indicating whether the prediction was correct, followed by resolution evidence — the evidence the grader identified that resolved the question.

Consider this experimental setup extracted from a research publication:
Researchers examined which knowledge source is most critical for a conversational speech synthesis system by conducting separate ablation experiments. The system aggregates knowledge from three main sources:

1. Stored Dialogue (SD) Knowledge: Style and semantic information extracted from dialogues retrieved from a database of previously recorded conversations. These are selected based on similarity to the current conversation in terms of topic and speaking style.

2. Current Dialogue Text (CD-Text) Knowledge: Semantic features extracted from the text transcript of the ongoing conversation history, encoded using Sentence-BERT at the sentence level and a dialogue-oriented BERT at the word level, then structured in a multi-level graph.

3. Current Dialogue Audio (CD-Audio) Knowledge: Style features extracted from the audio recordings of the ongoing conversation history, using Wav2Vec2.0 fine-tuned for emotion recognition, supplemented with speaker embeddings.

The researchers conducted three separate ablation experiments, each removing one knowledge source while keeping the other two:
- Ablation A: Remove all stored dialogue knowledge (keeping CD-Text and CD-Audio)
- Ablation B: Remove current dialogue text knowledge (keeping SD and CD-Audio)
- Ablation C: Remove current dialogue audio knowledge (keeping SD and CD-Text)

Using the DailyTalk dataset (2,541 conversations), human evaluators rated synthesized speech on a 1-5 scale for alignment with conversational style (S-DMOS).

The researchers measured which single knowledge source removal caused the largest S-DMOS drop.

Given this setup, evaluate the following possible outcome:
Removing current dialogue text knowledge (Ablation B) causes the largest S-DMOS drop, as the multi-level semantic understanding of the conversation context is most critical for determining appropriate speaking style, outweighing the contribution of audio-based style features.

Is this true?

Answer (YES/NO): NO